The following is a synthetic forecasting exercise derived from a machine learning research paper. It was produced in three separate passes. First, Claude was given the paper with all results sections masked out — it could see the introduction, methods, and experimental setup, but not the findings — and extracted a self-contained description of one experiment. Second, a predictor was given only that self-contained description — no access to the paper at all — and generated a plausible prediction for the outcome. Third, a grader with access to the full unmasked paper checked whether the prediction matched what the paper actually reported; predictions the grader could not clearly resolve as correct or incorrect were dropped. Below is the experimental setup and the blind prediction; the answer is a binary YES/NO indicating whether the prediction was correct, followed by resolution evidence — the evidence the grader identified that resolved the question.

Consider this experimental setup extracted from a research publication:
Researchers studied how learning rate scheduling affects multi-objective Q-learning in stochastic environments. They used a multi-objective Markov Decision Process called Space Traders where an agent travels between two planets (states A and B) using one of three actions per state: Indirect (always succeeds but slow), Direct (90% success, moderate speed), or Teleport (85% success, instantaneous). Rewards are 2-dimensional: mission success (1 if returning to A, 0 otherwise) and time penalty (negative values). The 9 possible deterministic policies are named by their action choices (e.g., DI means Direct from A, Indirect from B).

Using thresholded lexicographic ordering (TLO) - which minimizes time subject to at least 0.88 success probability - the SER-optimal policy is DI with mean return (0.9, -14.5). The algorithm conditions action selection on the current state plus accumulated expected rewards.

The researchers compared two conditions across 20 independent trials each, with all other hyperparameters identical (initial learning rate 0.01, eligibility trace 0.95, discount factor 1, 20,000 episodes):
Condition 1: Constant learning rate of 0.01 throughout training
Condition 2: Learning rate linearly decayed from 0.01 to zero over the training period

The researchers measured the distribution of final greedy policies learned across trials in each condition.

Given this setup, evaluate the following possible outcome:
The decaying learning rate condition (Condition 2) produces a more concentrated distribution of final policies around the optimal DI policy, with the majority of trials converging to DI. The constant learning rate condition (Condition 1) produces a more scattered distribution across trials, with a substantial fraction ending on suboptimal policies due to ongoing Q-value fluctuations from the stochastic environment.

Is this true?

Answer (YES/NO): NO